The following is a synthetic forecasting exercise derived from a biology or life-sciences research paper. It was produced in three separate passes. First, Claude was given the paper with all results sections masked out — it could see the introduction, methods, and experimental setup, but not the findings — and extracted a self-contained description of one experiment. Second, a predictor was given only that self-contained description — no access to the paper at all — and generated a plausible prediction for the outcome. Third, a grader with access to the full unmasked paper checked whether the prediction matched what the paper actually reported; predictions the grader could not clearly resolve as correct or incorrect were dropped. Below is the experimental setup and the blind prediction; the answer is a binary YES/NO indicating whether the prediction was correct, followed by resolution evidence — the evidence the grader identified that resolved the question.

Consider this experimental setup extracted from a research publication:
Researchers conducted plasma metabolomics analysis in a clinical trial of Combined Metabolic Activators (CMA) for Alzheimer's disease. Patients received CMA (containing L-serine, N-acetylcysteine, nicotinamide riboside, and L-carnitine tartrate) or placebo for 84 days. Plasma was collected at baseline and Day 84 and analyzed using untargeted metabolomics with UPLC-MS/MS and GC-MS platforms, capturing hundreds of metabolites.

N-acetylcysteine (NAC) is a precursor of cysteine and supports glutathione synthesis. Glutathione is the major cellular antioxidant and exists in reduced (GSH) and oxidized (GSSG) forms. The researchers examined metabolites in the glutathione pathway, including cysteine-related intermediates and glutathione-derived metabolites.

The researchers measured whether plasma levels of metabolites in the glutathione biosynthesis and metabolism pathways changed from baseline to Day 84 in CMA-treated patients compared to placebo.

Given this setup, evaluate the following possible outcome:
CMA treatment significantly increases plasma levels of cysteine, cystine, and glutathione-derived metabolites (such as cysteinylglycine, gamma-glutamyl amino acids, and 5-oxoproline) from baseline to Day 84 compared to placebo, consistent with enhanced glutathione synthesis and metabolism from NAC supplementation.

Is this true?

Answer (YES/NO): NO